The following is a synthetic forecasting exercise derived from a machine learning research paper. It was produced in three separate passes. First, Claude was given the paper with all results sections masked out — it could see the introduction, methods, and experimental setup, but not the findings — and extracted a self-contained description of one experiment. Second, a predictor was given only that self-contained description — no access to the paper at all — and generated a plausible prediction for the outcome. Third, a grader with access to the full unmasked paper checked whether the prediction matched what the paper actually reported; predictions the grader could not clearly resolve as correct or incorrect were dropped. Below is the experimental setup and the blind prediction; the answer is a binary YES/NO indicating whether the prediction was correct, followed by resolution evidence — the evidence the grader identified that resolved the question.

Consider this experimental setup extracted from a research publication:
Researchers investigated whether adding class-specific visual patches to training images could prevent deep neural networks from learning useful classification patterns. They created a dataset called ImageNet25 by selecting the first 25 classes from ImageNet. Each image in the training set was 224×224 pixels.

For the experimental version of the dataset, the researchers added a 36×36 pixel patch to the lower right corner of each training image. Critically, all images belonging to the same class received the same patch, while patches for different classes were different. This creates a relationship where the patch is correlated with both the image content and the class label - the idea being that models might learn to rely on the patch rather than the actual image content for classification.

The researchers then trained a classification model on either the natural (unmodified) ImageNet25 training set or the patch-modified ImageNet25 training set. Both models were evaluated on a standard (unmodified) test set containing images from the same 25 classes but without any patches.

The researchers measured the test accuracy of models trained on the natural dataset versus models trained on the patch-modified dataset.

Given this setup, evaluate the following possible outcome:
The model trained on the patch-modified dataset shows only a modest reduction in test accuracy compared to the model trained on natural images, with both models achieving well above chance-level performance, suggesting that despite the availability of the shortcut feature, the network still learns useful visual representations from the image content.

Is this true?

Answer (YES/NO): NO